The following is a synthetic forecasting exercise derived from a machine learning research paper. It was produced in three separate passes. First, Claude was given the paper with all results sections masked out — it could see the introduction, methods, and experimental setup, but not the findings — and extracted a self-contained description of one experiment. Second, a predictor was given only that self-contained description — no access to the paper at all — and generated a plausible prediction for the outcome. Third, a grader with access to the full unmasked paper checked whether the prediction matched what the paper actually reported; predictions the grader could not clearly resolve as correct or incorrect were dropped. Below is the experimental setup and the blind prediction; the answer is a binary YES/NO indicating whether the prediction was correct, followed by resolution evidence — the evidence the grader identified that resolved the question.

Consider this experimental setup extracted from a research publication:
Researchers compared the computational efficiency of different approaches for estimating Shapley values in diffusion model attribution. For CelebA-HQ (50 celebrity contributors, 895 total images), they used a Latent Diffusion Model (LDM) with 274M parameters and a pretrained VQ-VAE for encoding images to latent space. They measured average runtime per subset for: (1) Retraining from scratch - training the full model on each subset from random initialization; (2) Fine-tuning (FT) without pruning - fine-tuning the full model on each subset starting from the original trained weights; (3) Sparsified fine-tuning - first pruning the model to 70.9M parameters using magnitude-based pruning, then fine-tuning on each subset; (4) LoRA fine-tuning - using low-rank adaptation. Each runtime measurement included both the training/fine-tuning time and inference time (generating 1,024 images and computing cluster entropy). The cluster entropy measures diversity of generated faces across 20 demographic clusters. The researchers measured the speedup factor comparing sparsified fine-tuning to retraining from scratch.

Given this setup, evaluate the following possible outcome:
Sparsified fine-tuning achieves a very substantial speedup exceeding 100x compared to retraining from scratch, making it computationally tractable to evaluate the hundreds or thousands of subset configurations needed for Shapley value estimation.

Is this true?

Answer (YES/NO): NO